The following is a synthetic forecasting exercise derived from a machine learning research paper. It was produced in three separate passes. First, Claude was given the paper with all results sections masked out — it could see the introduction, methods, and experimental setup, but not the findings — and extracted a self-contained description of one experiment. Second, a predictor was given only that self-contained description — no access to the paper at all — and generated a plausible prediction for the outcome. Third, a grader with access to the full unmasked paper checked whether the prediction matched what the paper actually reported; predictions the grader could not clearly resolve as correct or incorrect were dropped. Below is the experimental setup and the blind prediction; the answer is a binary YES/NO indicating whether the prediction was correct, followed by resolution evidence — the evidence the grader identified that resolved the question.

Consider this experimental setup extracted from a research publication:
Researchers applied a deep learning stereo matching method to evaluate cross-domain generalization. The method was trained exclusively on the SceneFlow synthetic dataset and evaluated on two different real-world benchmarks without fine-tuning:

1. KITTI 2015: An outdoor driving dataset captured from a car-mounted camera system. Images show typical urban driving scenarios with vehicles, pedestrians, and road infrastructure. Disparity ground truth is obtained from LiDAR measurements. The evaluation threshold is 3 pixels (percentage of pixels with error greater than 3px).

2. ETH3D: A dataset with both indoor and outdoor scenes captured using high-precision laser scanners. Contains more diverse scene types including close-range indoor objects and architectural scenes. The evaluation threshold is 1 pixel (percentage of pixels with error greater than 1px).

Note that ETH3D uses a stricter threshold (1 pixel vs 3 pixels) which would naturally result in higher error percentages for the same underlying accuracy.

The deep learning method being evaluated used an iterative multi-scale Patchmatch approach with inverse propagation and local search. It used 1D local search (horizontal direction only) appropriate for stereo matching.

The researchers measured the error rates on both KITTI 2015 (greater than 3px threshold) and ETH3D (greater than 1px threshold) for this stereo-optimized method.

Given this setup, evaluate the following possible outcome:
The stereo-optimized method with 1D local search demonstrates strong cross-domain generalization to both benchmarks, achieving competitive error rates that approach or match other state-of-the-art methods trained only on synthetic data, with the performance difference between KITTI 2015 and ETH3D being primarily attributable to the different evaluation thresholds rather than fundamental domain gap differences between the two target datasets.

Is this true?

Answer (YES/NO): NO